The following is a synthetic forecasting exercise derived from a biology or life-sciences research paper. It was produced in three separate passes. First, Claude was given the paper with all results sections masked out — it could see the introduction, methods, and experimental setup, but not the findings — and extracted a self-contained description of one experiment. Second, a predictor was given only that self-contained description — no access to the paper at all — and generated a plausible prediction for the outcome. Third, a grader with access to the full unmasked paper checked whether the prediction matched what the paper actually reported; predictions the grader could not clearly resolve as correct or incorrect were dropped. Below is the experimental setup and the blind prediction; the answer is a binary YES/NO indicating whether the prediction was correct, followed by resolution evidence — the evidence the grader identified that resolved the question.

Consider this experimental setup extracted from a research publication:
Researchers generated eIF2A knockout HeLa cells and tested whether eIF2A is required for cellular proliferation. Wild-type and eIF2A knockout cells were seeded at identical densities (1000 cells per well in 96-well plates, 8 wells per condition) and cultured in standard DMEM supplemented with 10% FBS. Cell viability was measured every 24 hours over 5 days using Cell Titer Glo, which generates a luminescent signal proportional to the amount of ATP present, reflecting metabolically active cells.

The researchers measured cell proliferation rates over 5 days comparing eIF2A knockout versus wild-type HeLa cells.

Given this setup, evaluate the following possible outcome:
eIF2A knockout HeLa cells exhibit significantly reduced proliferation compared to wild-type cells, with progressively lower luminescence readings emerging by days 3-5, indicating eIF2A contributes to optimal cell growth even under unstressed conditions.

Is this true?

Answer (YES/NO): NO